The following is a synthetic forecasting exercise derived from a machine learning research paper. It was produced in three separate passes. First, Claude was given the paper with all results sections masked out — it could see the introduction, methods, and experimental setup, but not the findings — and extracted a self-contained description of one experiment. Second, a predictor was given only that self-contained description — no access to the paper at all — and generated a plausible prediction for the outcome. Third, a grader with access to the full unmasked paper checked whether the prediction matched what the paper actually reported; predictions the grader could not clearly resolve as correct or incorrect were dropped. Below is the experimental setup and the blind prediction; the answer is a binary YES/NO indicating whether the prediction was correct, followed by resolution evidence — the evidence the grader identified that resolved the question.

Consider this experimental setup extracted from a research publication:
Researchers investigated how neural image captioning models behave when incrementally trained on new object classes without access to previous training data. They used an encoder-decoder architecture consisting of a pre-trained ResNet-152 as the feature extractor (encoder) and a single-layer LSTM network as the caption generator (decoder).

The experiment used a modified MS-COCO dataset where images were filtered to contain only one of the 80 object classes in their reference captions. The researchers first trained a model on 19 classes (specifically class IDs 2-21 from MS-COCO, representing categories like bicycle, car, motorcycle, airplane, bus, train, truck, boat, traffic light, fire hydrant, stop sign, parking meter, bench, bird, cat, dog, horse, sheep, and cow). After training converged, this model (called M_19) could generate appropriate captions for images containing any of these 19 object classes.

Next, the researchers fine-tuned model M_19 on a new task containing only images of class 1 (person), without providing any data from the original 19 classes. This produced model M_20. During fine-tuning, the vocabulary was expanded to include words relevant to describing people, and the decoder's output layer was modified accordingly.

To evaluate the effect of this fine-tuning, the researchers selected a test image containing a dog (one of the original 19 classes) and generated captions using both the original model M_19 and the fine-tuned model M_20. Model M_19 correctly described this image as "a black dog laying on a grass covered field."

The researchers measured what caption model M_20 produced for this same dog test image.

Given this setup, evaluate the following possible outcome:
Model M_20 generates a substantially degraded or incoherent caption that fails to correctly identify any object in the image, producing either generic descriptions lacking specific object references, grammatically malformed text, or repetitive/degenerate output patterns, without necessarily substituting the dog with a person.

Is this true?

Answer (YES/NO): NO